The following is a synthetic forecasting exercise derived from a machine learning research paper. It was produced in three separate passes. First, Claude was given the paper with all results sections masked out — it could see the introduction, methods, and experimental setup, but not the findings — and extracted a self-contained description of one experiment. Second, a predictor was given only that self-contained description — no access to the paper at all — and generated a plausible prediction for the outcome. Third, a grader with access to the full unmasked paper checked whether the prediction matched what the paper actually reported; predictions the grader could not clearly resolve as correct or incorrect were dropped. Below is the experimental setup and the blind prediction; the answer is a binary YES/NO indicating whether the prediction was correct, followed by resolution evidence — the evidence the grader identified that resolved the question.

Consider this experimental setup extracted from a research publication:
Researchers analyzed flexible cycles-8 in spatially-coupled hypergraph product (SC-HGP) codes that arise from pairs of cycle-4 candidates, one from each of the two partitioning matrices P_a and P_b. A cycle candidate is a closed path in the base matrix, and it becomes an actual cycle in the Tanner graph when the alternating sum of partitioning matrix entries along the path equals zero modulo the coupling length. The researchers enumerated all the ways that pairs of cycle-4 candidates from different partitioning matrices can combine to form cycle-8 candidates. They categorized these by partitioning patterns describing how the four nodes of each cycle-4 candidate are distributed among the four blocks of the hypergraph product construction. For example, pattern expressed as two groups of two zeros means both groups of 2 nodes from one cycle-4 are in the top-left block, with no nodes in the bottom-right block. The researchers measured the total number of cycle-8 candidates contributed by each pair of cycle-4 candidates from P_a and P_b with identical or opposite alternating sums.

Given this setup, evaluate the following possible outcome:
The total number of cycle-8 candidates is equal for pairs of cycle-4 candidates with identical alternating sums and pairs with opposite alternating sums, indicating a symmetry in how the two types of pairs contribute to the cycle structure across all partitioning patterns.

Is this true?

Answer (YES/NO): YES